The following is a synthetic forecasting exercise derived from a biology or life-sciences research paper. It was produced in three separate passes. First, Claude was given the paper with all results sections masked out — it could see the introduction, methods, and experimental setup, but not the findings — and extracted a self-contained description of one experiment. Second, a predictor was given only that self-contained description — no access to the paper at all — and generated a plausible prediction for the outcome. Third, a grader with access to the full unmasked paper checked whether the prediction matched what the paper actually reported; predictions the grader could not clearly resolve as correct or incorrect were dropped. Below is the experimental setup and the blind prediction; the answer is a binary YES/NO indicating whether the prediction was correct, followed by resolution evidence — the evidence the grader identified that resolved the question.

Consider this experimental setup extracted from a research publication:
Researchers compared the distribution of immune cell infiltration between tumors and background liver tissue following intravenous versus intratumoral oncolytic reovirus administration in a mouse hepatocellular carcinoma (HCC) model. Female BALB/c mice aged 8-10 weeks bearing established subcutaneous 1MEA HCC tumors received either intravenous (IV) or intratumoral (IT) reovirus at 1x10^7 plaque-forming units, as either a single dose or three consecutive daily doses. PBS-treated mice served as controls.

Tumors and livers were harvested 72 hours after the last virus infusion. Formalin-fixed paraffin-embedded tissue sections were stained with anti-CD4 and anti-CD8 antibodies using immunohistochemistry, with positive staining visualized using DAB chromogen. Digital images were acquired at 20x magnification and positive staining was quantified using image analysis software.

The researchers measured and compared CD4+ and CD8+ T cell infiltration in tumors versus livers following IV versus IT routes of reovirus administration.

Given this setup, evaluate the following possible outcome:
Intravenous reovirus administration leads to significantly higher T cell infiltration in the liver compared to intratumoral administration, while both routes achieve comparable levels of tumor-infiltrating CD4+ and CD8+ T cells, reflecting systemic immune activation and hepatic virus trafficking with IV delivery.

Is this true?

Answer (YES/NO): NO